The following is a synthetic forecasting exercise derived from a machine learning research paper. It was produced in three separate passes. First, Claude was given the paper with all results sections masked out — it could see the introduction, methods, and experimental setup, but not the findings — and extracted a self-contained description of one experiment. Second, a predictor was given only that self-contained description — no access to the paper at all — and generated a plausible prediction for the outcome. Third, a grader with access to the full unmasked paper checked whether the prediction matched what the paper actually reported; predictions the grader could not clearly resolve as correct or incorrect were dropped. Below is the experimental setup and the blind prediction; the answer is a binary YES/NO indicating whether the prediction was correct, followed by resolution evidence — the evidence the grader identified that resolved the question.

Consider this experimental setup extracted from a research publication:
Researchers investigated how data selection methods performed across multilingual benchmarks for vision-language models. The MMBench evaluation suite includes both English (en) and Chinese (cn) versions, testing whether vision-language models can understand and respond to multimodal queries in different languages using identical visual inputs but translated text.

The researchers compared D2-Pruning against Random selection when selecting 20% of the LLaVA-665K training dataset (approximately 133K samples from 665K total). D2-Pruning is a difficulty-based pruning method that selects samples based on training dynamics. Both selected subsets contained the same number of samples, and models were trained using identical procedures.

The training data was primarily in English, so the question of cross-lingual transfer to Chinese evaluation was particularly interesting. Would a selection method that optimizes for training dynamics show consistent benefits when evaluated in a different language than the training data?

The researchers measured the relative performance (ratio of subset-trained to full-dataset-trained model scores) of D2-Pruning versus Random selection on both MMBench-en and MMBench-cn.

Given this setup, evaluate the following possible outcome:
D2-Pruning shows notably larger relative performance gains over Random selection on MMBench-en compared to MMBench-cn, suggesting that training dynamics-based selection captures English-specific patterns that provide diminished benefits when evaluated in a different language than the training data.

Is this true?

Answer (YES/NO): NO